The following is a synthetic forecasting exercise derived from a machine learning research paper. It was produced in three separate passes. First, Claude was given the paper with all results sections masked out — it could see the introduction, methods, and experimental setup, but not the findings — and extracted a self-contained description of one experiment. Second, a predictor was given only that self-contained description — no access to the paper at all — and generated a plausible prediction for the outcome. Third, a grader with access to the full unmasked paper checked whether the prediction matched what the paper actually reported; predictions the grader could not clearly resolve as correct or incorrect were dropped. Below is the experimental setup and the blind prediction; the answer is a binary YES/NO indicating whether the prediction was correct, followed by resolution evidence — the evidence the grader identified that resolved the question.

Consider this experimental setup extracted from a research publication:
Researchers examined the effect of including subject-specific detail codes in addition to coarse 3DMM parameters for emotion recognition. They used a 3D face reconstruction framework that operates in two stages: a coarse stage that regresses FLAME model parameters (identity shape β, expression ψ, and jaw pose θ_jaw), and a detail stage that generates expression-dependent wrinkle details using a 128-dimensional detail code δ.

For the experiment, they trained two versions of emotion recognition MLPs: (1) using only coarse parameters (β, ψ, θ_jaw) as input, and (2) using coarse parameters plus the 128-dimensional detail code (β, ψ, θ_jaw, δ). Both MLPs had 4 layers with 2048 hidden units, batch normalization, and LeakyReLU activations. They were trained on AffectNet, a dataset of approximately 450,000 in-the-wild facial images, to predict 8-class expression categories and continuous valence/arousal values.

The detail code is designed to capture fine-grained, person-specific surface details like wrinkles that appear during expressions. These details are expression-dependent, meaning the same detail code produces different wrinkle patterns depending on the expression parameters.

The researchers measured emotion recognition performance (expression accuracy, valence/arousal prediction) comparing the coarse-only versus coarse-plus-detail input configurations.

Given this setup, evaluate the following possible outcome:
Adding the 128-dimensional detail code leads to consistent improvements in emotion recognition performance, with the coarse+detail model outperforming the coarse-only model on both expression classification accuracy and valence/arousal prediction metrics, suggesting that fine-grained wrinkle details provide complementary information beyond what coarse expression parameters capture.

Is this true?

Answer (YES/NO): NO